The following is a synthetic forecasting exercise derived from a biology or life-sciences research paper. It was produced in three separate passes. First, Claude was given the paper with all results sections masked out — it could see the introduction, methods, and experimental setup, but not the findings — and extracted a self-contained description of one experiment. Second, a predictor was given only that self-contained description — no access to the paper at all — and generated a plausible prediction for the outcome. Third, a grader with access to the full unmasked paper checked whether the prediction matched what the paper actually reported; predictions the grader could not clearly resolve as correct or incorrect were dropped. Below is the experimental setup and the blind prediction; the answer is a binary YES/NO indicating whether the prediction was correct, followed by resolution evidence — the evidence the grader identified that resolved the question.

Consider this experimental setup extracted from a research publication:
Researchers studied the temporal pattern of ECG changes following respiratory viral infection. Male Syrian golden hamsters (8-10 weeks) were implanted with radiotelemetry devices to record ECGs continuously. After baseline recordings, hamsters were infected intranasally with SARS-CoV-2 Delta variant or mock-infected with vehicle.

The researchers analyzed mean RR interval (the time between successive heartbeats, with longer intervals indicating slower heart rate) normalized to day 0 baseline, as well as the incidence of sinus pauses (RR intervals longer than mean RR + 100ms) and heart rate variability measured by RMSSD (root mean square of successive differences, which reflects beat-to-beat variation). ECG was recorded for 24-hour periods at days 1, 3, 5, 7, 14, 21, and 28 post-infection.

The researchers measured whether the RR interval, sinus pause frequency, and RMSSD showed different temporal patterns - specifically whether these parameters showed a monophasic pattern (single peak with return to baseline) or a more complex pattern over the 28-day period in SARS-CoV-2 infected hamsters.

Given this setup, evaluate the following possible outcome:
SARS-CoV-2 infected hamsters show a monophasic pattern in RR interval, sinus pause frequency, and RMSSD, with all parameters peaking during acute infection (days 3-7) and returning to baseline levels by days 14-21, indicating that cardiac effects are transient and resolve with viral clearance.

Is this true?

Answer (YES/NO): NO